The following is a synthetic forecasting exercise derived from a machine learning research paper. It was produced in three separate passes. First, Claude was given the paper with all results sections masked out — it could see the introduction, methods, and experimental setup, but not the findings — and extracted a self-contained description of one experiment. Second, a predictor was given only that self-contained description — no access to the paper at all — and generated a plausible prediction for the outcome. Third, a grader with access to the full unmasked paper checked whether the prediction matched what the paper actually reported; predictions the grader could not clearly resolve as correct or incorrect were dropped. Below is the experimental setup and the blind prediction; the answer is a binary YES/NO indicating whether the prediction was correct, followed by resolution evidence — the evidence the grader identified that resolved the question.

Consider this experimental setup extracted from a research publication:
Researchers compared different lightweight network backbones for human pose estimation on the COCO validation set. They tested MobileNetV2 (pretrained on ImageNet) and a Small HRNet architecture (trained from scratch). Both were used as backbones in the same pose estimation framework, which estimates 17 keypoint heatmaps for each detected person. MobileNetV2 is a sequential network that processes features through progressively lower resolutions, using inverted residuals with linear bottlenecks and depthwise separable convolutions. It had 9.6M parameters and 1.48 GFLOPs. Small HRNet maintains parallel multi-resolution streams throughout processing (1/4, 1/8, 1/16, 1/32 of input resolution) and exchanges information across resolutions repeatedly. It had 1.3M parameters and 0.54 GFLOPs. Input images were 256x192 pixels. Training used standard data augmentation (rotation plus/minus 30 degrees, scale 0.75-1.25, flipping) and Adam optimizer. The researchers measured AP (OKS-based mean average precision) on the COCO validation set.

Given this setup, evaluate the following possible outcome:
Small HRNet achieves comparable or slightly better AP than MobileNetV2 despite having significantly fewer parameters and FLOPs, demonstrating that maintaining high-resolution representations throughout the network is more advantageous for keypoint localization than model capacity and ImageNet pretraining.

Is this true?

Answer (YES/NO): NO